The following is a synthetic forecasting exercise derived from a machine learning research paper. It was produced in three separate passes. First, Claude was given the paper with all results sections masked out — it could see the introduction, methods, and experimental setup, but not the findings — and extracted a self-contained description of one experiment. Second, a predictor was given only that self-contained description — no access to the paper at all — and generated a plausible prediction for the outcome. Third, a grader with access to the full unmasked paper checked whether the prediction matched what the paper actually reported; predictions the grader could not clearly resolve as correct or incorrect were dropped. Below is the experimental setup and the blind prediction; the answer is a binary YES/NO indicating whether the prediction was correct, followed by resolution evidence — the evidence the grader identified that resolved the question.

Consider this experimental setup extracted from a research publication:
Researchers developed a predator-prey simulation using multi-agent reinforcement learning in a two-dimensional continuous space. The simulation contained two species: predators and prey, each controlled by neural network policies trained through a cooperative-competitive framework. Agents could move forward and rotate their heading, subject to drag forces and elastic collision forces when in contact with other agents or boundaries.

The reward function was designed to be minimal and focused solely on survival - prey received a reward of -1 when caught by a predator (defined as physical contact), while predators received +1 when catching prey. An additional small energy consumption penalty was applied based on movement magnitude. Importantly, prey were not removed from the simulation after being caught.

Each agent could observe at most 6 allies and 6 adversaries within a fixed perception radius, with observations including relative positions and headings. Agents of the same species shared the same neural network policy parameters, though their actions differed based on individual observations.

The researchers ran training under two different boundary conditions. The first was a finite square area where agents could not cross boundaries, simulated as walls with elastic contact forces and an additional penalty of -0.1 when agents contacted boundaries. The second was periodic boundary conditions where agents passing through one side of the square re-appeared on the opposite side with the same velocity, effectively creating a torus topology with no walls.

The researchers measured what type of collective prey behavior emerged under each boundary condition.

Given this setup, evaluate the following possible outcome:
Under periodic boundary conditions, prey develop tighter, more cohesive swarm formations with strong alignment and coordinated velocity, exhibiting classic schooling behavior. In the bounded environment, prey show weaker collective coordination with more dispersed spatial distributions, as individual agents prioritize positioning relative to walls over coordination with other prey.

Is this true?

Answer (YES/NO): NO